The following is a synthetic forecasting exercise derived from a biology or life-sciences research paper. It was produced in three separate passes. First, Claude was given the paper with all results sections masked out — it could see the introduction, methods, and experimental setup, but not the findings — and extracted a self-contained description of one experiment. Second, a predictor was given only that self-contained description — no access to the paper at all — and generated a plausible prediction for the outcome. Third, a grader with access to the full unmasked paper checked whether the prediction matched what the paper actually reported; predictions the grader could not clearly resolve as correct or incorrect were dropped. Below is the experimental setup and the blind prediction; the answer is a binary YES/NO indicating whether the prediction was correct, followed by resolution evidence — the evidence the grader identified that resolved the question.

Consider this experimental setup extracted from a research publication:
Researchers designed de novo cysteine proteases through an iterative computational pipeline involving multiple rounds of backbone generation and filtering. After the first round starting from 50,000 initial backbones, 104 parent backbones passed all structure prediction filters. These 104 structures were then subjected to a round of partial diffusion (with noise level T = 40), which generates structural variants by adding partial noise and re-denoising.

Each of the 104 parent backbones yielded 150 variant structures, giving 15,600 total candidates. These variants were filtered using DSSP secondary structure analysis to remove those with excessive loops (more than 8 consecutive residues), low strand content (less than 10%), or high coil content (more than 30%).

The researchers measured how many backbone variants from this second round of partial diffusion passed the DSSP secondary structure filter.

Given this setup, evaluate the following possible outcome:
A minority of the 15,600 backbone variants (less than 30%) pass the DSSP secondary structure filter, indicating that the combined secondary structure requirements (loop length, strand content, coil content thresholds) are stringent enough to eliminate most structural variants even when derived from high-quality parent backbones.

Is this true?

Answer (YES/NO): NO